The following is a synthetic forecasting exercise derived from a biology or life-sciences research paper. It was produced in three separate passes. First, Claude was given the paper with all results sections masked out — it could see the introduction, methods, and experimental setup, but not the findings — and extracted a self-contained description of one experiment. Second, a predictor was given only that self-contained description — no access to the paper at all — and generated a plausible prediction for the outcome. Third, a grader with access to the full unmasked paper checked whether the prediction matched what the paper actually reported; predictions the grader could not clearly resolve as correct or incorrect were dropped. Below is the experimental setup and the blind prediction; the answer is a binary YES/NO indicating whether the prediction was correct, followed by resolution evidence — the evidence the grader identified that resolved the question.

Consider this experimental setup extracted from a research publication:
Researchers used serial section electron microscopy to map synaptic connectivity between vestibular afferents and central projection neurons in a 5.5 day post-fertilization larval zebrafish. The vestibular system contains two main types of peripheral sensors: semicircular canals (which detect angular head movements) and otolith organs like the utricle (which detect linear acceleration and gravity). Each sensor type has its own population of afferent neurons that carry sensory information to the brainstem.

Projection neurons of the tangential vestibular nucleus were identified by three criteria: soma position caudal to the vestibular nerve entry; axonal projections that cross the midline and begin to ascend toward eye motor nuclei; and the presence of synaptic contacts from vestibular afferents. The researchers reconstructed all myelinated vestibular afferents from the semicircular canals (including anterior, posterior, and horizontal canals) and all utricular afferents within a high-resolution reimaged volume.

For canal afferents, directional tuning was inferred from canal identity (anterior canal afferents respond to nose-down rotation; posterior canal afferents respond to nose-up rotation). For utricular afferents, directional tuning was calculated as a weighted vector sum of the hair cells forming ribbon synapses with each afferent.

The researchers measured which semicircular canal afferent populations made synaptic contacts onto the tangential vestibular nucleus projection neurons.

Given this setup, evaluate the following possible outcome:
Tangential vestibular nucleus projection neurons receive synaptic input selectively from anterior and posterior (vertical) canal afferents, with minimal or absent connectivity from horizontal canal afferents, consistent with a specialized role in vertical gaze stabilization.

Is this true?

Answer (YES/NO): YES